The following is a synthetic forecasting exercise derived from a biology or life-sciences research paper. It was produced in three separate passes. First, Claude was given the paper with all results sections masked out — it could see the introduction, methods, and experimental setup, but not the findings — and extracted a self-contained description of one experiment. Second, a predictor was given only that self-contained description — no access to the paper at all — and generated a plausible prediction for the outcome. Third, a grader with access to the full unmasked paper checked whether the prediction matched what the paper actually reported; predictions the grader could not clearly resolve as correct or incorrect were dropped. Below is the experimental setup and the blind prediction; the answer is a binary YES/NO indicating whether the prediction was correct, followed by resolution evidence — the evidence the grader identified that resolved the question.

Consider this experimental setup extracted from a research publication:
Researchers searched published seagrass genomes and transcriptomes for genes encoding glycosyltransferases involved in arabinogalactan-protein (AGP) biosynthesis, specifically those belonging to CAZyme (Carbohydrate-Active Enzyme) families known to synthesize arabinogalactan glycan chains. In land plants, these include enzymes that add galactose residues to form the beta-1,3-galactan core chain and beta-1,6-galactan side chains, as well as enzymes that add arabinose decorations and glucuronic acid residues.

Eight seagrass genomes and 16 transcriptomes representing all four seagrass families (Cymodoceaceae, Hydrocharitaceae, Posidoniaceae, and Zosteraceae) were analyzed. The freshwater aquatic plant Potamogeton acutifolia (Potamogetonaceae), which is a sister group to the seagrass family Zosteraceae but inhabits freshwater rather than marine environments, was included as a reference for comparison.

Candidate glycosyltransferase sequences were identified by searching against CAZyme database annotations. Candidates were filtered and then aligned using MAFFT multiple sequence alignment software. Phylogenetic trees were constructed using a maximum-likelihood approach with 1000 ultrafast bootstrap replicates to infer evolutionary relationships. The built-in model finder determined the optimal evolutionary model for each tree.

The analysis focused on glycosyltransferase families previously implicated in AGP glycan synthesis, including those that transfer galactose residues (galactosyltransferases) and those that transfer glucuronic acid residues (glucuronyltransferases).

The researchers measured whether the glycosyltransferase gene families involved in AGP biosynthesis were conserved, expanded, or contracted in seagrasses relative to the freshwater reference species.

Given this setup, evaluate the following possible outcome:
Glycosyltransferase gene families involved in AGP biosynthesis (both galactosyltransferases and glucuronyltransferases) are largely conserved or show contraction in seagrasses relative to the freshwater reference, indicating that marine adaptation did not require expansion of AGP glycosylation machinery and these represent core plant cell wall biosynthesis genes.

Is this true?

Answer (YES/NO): NO